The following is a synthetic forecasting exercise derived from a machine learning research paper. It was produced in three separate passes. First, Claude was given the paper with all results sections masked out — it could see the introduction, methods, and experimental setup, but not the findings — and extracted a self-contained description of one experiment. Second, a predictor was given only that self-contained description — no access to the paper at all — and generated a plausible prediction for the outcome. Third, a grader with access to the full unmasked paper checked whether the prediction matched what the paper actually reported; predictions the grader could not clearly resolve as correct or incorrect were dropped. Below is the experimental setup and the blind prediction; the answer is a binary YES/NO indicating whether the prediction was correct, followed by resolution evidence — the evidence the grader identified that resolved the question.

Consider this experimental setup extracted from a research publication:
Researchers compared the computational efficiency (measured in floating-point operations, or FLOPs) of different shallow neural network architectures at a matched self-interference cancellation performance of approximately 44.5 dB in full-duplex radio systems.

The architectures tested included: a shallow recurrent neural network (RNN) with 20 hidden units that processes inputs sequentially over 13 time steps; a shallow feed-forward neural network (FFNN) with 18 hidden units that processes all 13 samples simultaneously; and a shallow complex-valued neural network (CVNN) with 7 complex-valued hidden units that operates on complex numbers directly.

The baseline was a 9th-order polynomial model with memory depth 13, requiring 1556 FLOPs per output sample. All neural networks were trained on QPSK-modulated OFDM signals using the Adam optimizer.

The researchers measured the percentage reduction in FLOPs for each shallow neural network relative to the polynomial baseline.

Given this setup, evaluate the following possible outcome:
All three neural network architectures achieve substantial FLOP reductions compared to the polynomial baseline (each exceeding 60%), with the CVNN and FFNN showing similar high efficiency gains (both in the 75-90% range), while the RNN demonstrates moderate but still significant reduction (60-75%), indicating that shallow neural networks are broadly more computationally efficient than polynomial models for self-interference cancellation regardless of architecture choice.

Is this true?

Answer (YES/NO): NO